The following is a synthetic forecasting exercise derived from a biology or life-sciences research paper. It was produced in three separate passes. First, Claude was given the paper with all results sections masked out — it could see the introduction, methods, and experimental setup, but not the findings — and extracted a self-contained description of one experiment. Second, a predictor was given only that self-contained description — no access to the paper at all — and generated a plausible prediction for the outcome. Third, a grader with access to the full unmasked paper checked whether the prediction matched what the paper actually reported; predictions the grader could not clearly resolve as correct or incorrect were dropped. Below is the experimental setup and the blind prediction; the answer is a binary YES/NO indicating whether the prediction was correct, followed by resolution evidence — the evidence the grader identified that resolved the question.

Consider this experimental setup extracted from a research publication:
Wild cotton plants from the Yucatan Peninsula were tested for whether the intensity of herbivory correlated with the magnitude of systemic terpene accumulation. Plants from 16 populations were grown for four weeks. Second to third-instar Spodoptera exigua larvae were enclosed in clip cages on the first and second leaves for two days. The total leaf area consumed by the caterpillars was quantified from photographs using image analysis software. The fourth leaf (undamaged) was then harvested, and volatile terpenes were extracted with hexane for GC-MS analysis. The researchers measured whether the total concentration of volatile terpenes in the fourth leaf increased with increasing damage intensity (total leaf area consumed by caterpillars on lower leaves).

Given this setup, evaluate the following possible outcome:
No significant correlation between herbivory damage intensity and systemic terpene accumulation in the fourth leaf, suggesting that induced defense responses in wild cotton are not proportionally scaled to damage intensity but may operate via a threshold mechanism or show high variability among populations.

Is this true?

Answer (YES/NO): NO